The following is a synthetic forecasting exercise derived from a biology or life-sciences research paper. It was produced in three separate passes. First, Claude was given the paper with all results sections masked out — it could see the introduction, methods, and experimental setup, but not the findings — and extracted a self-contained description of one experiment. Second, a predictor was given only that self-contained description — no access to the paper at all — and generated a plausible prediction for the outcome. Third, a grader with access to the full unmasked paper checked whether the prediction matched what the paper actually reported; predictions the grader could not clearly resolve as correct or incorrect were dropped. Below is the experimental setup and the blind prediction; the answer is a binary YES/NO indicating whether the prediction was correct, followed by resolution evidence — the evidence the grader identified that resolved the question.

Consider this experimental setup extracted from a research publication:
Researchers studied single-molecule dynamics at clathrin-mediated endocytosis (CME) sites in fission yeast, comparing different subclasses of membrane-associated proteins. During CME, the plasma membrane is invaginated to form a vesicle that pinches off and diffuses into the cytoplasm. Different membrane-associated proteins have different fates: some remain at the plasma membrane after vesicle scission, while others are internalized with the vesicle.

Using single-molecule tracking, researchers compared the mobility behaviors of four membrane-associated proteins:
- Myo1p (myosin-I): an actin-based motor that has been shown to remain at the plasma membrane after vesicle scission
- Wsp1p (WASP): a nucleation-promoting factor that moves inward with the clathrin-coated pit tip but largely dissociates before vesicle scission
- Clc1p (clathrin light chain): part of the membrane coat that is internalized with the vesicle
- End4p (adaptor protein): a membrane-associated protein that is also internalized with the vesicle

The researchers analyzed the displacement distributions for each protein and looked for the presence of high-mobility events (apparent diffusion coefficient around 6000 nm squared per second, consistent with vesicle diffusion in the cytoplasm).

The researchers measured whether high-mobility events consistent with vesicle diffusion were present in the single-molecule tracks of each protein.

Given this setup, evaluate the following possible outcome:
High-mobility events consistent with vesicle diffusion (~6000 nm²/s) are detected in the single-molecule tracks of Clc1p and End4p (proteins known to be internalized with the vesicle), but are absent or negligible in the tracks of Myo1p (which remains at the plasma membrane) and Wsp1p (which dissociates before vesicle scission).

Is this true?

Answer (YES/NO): YES